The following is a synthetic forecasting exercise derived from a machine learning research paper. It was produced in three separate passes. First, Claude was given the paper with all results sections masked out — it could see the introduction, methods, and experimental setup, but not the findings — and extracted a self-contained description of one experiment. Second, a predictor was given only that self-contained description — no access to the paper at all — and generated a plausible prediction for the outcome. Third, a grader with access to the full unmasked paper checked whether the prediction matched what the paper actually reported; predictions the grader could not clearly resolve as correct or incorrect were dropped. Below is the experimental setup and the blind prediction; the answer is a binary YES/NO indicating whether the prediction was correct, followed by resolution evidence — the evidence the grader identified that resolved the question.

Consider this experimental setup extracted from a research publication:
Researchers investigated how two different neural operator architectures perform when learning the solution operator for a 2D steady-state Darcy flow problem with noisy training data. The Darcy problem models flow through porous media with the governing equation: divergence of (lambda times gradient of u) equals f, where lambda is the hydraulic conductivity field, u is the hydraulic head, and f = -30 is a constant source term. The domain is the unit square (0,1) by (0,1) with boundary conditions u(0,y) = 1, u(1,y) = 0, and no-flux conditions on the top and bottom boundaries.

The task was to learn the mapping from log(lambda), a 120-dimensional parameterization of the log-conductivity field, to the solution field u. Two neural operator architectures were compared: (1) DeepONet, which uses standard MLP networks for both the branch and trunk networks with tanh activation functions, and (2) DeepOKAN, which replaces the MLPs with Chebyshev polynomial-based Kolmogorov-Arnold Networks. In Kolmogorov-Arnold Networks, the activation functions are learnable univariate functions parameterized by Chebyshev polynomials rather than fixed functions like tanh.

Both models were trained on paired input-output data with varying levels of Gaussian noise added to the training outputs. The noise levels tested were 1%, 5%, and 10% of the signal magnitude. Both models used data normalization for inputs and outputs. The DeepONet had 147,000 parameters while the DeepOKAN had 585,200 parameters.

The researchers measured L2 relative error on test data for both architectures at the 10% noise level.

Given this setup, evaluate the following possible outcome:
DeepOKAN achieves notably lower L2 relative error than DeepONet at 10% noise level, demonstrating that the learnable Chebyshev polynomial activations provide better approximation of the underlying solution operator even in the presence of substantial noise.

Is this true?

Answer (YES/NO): YES